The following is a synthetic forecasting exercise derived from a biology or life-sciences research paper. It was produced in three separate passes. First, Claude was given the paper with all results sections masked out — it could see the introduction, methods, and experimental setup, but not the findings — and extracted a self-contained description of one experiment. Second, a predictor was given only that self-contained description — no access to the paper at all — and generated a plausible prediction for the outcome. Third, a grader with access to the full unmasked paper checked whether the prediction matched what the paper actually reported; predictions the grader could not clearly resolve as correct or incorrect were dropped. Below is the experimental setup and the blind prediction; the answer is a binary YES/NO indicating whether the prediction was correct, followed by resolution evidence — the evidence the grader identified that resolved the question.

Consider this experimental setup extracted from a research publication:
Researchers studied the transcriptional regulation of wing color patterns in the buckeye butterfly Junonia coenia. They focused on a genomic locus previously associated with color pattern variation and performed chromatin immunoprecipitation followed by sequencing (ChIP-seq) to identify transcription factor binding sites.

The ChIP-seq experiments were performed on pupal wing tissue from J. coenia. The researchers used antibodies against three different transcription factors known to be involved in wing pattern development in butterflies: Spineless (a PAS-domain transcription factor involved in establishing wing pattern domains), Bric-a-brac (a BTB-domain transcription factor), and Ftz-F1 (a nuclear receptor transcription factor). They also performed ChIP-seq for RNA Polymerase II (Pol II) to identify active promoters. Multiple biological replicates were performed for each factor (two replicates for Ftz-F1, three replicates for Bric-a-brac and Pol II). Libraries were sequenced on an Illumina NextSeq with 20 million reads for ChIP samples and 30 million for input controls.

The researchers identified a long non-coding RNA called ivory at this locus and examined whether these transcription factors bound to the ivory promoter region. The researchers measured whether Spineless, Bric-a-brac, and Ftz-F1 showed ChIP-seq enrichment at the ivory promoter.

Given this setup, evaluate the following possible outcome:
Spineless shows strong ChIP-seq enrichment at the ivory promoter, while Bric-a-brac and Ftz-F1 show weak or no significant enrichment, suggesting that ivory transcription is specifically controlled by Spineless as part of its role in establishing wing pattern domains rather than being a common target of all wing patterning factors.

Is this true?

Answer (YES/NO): NO